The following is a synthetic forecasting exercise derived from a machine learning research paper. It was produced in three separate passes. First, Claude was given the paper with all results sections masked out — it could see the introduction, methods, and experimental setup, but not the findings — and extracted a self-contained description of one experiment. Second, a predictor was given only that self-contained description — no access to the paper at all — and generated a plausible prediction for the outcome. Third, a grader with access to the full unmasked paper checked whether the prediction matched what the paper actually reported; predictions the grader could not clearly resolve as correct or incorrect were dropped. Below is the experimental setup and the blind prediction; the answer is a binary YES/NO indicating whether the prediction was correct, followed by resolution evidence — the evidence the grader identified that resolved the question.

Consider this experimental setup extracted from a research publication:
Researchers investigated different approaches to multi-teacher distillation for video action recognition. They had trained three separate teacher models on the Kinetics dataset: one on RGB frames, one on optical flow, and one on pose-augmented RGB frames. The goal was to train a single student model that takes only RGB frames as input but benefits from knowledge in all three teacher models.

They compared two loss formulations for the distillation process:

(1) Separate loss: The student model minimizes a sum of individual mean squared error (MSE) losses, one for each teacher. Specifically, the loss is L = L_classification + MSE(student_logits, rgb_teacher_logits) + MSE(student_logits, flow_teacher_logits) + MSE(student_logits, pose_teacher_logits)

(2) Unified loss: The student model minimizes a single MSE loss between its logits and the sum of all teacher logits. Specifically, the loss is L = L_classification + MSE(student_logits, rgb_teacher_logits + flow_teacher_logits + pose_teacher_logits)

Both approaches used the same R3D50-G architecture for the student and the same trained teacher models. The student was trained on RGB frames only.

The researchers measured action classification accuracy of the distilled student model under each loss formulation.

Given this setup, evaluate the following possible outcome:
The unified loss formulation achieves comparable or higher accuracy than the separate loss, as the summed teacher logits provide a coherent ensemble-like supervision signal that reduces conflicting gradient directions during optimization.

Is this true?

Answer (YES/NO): NO